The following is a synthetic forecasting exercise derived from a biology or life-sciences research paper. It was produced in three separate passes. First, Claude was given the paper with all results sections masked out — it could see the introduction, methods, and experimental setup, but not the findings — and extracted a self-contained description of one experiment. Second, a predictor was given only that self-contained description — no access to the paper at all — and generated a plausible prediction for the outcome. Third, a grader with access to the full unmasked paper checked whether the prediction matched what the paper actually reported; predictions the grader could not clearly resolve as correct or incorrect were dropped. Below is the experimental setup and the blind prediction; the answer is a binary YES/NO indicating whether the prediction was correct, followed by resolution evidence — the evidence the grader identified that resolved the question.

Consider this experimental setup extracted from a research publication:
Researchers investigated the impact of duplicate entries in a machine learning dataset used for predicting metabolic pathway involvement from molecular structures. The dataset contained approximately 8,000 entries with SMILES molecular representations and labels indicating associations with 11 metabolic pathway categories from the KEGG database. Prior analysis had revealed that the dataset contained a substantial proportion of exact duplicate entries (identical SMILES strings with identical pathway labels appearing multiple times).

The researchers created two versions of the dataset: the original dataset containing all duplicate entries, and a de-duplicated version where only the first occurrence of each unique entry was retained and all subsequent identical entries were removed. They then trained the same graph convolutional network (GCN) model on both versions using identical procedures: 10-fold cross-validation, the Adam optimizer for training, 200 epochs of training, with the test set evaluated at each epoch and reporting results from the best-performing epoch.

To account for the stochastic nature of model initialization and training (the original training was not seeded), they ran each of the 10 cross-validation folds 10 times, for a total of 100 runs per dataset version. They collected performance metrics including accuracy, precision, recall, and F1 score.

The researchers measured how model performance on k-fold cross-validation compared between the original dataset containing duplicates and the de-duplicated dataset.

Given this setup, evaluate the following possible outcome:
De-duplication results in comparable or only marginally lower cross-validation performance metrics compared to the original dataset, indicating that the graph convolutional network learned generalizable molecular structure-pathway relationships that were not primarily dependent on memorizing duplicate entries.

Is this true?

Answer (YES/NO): NO